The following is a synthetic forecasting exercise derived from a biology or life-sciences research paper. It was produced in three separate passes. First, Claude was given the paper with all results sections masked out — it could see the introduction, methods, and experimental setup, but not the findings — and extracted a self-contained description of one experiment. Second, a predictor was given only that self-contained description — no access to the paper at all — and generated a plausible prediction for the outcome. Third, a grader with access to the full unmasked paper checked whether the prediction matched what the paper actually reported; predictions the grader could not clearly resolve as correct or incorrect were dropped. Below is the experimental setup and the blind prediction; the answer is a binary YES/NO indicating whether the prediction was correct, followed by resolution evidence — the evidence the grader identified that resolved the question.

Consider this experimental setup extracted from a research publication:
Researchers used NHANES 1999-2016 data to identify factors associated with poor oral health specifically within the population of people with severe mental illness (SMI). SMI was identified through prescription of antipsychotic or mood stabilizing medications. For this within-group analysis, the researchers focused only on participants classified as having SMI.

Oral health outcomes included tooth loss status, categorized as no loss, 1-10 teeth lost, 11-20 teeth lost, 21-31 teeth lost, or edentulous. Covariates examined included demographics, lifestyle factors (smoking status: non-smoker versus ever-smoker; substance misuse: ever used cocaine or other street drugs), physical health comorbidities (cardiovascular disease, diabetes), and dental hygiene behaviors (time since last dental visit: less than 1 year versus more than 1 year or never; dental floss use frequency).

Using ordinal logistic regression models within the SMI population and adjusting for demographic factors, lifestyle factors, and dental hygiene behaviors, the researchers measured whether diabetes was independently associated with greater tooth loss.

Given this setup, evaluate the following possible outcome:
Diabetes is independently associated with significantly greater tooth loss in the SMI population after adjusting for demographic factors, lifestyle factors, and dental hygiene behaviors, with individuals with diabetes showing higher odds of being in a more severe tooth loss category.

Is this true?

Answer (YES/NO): YES